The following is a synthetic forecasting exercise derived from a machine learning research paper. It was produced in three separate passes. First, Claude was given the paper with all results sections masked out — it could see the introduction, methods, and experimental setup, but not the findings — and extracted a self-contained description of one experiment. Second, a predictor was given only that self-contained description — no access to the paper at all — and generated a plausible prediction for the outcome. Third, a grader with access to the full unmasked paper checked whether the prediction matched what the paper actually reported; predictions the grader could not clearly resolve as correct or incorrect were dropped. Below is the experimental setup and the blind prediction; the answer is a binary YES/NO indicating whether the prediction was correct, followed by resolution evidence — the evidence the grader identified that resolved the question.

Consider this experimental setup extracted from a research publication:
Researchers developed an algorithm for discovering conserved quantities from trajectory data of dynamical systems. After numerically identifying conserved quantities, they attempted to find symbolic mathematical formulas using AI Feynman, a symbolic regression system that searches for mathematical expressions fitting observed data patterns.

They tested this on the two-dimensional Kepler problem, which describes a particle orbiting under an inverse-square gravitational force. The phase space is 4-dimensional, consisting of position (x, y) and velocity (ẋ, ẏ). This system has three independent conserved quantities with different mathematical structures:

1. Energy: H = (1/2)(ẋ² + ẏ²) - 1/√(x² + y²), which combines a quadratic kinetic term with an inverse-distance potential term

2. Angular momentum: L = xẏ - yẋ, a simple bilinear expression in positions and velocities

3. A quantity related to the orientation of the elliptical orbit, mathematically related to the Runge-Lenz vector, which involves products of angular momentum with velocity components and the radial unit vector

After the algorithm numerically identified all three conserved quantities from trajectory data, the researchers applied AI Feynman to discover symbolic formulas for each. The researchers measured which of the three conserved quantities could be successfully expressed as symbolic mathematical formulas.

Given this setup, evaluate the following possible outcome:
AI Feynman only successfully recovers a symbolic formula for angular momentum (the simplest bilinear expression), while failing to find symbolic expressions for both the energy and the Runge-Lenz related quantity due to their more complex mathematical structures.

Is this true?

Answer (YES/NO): NO